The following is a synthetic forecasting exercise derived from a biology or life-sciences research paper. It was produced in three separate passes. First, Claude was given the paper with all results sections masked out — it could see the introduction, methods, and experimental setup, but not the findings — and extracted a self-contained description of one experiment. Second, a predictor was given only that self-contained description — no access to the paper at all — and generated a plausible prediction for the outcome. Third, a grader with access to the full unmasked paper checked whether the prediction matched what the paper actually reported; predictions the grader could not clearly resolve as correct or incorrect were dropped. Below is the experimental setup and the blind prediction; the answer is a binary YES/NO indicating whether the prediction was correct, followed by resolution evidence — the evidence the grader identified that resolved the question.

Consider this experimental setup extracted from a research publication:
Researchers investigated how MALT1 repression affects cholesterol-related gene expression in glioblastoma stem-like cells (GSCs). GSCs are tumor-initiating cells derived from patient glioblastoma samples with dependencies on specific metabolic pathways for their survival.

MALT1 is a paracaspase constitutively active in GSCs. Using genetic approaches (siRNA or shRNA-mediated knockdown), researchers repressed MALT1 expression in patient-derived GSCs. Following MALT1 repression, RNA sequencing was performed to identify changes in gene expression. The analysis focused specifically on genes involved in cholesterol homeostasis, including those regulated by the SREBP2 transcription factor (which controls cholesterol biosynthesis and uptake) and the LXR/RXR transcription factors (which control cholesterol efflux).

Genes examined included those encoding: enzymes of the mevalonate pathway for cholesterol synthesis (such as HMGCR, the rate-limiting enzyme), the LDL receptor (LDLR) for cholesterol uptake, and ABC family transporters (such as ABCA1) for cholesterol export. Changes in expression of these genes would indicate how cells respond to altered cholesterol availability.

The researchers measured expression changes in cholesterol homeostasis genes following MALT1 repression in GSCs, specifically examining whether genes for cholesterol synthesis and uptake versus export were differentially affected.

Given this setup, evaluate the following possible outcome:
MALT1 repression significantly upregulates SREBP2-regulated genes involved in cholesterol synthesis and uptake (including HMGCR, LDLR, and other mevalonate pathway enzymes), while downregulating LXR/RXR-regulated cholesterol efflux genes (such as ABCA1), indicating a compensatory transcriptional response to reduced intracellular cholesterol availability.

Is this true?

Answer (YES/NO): YES